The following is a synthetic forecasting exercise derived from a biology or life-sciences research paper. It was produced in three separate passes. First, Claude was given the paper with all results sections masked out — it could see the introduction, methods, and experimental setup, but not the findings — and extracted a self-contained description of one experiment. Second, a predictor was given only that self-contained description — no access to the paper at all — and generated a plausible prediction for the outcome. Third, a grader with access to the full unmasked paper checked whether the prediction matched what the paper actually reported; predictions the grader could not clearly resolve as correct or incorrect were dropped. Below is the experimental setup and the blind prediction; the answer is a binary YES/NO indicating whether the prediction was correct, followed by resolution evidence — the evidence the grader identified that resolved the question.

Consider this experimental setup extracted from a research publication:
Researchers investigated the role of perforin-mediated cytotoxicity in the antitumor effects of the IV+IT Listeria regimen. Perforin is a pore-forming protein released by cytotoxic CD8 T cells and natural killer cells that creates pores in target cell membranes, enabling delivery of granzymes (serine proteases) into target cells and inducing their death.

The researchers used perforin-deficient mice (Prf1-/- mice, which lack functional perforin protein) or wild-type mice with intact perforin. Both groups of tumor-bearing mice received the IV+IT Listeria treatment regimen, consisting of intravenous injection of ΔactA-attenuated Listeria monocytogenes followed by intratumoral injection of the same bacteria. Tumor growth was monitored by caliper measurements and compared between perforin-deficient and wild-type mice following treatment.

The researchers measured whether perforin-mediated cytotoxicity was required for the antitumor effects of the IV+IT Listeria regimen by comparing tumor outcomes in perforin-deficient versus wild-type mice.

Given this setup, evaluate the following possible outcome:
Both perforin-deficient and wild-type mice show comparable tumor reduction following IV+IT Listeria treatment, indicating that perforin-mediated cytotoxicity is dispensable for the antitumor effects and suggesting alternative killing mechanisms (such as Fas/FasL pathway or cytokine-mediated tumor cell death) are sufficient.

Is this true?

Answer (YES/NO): NO